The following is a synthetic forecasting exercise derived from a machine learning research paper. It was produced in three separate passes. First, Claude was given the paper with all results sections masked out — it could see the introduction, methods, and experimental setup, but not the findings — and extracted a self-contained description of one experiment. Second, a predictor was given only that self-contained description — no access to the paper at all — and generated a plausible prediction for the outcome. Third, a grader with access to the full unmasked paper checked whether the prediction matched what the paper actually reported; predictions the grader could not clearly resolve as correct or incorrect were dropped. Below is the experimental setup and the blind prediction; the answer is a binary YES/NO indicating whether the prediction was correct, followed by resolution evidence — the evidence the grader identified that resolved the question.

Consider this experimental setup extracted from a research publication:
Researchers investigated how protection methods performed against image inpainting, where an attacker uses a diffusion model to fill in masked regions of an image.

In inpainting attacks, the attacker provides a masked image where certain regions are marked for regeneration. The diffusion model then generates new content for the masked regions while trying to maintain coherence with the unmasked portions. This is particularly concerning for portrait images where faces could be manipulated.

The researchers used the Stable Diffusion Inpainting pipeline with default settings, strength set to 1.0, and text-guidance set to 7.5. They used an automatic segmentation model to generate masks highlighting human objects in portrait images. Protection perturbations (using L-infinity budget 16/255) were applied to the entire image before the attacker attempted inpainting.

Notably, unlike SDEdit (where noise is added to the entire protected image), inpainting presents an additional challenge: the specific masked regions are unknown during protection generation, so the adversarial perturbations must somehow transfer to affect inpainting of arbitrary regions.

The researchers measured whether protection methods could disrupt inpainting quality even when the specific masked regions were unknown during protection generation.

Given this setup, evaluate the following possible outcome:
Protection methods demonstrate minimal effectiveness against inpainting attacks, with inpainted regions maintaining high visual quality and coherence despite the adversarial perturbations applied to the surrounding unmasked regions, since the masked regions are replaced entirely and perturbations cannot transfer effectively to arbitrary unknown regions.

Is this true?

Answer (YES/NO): NO